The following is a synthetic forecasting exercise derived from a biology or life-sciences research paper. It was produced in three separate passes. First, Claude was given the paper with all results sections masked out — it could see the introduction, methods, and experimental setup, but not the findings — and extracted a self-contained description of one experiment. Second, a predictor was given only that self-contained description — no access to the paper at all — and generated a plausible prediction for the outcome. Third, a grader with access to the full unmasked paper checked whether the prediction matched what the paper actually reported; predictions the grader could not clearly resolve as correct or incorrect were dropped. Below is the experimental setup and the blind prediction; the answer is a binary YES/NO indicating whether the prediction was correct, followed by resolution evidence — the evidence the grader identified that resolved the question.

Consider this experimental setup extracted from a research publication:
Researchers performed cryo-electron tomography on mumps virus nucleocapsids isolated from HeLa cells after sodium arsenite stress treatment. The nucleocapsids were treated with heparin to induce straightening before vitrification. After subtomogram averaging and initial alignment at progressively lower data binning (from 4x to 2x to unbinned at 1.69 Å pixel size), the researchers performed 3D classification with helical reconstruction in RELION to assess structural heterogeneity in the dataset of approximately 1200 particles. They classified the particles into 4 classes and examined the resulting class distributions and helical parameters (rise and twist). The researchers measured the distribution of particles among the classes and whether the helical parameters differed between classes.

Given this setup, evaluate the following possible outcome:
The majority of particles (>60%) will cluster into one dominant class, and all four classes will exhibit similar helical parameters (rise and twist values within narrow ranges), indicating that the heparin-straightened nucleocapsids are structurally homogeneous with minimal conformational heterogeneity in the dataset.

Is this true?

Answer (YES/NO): NO